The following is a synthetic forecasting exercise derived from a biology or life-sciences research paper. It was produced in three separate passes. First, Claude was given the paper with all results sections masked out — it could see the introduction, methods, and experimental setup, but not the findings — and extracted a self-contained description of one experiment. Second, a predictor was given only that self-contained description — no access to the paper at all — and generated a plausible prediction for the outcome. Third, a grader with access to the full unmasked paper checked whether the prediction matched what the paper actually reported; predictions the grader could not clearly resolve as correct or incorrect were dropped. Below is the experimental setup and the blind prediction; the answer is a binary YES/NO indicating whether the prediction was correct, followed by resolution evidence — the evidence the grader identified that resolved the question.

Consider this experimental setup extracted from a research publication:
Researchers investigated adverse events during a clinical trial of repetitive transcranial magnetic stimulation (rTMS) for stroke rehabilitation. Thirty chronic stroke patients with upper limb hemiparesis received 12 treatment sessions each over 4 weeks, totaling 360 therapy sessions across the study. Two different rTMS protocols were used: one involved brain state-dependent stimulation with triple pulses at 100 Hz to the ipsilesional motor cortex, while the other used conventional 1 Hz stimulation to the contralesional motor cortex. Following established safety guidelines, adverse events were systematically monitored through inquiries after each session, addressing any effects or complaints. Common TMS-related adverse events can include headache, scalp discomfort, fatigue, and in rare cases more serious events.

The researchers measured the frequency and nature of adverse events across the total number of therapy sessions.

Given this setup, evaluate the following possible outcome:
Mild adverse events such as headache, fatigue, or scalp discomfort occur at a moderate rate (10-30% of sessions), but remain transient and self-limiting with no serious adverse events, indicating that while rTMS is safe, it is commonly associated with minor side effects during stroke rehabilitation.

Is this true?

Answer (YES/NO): NO